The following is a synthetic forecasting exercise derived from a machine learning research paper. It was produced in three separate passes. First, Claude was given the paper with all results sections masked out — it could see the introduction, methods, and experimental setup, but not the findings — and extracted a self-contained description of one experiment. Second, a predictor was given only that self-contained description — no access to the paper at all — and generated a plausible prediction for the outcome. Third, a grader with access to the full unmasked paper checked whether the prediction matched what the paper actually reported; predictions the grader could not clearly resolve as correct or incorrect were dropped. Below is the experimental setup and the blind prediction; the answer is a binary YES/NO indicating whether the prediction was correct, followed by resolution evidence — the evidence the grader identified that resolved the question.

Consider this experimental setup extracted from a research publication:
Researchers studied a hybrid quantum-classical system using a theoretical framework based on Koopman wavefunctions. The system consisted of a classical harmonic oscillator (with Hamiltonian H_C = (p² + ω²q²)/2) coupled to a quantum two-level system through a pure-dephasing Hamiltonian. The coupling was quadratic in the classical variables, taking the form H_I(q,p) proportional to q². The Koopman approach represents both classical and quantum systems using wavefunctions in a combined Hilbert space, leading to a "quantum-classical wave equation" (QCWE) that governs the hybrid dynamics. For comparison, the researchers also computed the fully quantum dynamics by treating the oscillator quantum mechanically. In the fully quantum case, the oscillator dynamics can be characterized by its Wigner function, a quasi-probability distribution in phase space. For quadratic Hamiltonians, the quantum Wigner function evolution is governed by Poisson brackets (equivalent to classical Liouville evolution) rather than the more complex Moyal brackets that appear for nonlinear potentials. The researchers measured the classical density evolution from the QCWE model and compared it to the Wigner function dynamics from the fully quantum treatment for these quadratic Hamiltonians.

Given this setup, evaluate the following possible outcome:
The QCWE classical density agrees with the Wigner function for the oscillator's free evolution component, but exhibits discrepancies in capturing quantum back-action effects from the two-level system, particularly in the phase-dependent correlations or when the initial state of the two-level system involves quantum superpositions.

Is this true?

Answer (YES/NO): NO